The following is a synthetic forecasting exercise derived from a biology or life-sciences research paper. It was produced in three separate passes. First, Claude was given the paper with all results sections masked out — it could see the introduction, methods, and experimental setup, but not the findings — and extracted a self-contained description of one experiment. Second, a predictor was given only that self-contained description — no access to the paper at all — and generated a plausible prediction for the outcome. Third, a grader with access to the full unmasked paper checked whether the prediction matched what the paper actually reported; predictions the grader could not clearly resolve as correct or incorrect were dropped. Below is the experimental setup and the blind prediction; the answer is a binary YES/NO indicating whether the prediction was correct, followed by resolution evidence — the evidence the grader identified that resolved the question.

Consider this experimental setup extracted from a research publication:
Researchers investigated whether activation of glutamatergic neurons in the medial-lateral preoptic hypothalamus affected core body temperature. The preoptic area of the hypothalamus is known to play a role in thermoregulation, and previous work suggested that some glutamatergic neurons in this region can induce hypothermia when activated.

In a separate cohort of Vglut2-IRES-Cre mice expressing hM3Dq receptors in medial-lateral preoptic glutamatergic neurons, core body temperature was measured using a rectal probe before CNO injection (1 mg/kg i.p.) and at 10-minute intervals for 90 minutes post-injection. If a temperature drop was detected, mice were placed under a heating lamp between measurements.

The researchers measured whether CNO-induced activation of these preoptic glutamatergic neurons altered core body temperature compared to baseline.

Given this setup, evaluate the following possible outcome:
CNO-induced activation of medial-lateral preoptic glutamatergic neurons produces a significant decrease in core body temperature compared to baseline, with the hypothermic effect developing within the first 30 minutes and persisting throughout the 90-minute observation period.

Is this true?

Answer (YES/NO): NO